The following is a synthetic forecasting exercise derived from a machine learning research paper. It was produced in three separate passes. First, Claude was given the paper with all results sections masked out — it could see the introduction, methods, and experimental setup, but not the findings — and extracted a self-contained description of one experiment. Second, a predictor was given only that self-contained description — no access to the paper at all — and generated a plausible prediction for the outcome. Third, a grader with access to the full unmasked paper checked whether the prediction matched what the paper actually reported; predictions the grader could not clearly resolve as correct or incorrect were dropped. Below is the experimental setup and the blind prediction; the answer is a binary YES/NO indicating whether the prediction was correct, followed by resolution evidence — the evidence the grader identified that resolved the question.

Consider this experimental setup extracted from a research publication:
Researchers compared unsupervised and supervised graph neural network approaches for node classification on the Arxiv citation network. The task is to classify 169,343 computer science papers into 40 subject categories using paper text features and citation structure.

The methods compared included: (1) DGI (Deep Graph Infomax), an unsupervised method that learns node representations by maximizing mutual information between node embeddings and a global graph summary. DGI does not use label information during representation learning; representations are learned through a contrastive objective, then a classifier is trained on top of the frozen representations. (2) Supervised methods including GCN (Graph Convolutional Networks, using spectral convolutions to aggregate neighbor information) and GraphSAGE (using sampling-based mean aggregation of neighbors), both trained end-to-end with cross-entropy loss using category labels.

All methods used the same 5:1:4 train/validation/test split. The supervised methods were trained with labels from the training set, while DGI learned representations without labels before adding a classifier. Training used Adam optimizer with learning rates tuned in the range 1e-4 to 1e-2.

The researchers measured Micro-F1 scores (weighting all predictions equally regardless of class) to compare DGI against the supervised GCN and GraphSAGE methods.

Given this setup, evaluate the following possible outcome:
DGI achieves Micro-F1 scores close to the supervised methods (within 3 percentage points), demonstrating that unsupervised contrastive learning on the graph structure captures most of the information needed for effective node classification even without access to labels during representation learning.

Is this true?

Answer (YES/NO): NO